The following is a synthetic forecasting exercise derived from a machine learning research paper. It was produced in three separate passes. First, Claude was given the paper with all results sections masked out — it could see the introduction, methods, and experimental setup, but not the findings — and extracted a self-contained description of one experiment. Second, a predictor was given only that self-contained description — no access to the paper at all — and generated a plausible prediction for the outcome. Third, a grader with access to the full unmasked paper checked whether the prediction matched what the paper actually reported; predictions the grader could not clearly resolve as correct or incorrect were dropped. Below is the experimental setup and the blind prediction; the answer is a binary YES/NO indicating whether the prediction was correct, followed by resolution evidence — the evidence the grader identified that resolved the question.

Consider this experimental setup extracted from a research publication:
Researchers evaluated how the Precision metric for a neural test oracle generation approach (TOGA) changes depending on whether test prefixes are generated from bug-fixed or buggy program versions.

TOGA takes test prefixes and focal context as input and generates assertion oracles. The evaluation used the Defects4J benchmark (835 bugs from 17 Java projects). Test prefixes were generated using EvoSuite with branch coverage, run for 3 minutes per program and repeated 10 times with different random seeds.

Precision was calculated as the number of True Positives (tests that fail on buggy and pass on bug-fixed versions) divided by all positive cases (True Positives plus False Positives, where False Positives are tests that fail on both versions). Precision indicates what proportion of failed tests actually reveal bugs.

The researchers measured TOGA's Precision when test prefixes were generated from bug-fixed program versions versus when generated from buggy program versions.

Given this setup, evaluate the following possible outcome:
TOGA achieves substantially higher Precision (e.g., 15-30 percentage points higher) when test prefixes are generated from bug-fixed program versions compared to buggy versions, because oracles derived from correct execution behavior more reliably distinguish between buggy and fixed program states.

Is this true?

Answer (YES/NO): NO